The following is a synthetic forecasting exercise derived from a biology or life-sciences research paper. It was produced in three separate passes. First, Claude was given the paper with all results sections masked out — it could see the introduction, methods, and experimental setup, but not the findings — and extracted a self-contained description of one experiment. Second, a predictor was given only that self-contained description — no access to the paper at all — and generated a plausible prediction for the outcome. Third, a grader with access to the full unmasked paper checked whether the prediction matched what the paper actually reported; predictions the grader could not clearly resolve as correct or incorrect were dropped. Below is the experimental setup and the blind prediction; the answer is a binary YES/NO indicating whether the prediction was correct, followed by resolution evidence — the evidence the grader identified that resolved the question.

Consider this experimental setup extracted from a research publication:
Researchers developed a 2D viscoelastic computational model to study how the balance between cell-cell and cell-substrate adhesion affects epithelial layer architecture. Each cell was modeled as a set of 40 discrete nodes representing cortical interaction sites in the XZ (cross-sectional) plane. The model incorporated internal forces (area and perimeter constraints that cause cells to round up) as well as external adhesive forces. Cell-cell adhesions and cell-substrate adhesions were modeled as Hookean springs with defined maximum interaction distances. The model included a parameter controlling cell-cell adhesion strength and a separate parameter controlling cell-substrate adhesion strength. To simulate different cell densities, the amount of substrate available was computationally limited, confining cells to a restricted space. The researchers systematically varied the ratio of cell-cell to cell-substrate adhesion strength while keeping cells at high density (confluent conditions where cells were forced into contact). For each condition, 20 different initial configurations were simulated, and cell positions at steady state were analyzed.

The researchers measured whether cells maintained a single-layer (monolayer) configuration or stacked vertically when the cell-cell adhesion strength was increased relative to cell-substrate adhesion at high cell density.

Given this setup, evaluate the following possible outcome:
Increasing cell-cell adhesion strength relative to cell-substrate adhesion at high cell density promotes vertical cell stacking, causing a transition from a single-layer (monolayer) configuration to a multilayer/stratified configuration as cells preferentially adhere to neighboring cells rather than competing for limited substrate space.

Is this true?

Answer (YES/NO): NO